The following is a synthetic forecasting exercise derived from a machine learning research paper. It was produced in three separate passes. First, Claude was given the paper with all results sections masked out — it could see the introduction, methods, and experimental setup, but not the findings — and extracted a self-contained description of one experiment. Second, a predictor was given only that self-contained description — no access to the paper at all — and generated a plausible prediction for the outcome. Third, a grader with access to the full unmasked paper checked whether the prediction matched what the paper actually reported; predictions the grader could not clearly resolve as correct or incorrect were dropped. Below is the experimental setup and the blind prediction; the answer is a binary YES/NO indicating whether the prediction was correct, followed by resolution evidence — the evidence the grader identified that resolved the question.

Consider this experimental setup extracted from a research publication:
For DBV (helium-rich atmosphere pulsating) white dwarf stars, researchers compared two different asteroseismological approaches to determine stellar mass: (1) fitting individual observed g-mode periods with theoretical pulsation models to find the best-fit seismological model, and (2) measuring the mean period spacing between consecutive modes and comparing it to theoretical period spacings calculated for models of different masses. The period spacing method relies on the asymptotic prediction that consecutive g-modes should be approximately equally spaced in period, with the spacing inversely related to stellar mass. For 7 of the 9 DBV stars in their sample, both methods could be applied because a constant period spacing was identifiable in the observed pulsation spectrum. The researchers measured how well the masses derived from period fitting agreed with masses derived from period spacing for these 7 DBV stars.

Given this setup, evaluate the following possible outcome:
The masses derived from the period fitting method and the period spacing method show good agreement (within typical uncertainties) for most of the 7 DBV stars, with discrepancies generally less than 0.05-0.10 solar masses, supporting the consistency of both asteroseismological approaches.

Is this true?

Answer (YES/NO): YES